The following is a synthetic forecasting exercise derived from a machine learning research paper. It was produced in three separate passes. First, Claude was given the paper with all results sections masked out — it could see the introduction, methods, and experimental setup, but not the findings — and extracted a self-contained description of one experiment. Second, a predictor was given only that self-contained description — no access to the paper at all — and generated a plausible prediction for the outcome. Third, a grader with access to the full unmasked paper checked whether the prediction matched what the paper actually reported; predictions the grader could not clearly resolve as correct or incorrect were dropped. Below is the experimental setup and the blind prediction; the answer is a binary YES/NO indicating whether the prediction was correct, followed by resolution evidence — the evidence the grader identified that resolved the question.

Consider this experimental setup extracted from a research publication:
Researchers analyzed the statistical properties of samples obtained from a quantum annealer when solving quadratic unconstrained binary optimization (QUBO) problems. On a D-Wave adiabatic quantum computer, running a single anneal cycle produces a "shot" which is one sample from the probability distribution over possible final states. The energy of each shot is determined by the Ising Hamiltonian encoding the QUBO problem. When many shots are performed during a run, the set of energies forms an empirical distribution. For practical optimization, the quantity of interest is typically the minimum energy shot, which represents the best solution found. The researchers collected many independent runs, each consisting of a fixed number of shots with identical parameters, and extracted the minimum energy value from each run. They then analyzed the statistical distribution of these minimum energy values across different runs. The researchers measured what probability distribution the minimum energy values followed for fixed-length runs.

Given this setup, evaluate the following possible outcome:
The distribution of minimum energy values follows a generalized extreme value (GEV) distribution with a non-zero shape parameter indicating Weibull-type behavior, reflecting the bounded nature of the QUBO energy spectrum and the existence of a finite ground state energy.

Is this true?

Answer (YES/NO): NO